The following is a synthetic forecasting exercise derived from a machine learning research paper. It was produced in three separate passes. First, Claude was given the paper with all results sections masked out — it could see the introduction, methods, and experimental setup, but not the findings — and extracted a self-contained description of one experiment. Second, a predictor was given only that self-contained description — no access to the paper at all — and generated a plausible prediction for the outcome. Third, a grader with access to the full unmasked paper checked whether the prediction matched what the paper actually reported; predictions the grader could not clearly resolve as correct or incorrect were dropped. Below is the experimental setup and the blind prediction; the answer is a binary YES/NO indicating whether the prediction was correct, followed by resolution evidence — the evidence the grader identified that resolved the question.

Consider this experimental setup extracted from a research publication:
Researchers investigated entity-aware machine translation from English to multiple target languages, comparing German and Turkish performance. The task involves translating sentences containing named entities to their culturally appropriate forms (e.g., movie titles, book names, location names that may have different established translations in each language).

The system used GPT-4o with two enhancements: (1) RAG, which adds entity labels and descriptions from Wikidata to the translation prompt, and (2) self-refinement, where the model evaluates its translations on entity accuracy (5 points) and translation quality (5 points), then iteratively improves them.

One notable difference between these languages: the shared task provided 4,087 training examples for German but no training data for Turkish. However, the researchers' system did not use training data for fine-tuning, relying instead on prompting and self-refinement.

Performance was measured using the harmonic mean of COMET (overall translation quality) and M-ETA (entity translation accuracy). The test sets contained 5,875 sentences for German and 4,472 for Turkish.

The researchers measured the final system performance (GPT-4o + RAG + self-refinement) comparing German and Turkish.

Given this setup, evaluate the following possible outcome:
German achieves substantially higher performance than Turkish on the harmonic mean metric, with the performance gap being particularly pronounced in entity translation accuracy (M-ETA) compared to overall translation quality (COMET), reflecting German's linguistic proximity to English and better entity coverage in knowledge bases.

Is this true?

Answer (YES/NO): NO